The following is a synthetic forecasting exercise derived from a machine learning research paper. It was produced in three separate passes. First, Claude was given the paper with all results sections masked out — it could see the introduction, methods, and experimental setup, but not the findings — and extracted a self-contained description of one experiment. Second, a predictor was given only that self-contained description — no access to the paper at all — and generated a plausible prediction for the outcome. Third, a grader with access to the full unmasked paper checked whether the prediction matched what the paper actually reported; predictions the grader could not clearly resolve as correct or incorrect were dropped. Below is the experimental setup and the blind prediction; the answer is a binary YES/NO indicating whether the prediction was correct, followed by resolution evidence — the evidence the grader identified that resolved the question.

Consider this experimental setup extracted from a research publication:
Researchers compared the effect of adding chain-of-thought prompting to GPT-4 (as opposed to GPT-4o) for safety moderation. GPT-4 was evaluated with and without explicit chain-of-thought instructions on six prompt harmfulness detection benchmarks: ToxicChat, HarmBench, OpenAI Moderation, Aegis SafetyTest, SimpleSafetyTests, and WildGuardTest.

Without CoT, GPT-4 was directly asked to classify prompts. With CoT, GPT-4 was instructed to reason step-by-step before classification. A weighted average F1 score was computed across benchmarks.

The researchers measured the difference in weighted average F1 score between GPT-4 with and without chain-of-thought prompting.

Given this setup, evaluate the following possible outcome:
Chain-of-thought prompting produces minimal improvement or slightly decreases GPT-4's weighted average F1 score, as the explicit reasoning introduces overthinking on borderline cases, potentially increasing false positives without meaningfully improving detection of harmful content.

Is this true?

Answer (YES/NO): YES